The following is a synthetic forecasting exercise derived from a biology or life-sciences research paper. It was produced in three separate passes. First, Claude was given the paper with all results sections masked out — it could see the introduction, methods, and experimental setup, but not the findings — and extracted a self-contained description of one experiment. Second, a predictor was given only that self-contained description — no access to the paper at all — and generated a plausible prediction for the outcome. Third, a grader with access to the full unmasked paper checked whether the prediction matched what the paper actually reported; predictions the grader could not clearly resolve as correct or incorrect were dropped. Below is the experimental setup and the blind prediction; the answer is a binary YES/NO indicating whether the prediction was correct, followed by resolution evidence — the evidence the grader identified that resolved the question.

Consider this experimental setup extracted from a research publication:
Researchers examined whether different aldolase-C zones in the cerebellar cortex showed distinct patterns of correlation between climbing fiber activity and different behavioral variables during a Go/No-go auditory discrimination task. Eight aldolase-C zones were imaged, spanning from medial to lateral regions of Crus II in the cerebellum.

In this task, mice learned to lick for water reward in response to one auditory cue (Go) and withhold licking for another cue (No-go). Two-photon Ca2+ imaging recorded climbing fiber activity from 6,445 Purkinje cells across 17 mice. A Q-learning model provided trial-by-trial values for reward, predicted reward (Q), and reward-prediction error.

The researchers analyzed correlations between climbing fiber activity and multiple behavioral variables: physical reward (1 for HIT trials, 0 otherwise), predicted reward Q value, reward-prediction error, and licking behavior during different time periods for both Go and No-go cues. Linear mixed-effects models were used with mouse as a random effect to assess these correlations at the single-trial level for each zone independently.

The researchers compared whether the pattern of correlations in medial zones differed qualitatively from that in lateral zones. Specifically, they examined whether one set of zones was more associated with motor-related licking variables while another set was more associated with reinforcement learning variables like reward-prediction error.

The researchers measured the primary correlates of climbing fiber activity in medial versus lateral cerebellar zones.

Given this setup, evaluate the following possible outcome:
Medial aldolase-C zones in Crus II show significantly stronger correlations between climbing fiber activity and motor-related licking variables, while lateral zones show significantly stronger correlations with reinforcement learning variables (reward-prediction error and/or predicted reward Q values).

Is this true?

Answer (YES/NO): NO